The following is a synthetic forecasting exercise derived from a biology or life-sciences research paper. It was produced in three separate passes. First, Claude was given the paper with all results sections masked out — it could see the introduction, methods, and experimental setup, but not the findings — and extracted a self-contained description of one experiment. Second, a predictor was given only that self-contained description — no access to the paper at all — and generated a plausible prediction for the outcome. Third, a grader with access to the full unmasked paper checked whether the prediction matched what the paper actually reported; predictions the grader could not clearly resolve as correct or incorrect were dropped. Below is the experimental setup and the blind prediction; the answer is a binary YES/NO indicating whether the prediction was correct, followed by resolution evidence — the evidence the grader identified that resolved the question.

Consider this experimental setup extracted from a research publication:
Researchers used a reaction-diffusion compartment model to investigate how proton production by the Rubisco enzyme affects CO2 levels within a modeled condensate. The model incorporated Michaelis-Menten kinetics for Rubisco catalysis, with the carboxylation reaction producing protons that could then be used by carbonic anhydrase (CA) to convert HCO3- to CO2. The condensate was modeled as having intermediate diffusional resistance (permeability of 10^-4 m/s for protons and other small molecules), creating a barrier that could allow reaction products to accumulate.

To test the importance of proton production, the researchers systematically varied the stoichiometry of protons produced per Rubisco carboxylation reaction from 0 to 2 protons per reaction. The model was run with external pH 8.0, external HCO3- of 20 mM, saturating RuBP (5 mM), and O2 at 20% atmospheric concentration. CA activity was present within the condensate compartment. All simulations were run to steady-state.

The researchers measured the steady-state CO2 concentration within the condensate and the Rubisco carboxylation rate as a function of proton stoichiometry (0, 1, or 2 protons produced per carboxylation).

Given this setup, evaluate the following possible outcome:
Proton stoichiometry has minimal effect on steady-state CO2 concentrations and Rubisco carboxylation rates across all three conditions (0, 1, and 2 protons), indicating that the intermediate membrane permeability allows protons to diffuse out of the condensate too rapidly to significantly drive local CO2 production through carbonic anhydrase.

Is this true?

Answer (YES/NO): NO